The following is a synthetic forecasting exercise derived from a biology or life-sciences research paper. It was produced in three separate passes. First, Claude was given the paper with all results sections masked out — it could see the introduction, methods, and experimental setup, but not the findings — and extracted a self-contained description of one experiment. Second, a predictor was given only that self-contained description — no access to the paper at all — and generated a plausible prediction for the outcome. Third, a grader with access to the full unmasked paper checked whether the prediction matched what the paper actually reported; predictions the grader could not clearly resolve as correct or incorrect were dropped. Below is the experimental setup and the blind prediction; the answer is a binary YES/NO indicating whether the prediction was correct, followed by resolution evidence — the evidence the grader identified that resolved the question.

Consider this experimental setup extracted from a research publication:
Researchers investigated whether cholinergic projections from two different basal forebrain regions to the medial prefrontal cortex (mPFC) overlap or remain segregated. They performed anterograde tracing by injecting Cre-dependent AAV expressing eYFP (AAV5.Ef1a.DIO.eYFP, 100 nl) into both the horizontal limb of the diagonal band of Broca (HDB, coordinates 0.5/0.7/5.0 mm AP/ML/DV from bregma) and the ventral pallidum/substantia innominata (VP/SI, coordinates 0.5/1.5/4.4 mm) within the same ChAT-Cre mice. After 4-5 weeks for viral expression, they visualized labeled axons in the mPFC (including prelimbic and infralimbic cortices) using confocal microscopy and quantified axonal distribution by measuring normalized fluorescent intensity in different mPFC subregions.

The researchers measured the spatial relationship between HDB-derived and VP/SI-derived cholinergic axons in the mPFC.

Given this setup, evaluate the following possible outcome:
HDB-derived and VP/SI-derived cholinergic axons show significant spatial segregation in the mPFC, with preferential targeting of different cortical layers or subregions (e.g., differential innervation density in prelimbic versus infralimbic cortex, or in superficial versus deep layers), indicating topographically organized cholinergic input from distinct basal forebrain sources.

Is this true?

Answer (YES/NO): NO